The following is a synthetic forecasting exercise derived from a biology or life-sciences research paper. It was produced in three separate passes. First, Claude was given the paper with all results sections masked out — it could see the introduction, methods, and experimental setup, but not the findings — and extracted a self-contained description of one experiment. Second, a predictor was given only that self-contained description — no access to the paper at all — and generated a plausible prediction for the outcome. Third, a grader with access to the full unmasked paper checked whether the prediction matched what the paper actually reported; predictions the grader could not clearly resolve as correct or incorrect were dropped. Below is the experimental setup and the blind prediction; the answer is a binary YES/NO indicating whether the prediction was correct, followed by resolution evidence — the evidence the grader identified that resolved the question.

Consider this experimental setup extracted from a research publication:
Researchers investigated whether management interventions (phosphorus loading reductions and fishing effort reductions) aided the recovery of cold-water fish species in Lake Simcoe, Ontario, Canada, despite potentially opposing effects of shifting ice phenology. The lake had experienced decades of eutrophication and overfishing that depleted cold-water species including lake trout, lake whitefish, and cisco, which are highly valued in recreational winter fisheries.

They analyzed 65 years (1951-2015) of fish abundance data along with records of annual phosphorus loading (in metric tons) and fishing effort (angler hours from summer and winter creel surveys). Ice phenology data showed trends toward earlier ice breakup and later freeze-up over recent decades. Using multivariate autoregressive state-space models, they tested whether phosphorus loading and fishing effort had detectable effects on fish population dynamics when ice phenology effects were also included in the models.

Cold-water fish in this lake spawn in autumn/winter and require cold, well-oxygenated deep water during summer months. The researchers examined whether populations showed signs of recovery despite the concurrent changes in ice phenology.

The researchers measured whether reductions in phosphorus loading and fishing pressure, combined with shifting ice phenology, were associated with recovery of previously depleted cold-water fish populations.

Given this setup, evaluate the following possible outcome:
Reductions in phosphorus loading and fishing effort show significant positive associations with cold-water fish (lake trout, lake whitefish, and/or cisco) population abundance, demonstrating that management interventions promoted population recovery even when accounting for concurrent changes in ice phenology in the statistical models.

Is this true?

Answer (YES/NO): NO